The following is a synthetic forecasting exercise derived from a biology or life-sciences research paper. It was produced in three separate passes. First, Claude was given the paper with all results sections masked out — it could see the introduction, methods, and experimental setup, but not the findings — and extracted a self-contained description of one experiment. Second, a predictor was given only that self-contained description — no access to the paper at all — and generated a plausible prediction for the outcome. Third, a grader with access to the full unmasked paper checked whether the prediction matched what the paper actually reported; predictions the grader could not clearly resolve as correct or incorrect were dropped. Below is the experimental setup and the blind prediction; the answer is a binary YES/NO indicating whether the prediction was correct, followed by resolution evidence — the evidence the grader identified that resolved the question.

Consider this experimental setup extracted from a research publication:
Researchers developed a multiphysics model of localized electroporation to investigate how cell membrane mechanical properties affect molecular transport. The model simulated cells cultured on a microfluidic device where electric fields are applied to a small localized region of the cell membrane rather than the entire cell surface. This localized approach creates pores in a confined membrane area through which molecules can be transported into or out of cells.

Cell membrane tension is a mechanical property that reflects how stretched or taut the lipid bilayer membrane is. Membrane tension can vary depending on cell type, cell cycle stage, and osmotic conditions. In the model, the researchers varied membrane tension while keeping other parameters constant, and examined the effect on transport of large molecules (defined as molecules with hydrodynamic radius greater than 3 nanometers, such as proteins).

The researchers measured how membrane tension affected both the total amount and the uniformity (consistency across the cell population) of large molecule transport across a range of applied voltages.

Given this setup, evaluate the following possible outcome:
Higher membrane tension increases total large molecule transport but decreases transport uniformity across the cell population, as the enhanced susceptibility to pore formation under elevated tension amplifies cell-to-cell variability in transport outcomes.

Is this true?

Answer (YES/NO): NO